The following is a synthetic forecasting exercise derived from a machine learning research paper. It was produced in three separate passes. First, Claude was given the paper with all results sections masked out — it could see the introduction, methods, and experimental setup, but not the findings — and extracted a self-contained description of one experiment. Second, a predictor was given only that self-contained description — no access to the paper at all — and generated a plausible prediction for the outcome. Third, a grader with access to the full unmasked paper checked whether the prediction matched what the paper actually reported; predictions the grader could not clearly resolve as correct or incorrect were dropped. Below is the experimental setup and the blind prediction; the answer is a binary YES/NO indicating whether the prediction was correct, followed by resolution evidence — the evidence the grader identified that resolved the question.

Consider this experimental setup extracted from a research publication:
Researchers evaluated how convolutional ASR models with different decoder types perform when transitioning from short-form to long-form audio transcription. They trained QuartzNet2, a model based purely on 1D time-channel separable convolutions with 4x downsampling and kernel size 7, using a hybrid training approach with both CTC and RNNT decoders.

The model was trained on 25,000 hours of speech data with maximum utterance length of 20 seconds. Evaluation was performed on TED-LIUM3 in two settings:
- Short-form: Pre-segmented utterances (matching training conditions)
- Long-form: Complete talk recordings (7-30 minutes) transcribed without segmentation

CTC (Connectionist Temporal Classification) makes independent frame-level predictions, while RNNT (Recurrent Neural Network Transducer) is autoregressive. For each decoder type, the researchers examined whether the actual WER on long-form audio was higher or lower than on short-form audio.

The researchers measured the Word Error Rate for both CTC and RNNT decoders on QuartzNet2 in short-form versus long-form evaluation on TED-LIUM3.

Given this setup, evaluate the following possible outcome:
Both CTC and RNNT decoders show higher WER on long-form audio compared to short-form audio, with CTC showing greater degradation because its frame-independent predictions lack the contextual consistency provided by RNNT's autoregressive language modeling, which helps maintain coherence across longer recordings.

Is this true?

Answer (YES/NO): NO